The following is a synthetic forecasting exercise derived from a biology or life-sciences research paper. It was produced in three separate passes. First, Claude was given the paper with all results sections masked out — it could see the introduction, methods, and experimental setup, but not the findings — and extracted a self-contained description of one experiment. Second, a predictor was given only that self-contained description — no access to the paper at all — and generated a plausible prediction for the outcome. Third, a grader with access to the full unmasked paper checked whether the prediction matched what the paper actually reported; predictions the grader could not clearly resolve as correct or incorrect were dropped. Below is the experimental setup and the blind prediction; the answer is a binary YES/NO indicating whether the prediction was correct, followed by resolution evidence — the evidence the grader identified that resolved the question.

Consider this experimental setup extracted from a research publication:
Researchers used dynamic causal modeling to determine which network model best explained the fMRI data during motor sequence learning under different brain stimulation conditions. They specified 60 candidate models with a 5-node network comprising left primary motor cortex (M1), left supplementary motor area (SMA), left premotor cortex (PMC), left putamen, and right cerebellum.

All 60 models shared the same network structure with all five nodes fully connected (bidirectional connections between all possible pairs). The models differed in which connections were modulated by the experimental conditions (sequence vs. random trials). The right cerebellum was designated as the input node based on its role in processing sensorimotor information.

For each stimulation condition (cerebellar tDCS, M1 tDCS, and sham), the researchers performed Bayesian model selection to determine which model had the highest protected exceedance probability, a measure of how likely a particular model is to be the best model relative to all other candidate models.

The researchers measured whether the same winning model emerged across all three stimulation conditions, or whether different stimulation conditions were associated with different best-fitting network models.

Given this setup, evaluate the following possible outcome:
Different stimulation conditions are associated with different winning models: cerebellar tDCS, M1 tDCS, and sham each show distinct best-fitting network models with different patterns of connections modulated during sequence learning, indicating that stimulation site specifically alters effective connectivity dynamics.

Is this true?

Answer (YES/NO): YES